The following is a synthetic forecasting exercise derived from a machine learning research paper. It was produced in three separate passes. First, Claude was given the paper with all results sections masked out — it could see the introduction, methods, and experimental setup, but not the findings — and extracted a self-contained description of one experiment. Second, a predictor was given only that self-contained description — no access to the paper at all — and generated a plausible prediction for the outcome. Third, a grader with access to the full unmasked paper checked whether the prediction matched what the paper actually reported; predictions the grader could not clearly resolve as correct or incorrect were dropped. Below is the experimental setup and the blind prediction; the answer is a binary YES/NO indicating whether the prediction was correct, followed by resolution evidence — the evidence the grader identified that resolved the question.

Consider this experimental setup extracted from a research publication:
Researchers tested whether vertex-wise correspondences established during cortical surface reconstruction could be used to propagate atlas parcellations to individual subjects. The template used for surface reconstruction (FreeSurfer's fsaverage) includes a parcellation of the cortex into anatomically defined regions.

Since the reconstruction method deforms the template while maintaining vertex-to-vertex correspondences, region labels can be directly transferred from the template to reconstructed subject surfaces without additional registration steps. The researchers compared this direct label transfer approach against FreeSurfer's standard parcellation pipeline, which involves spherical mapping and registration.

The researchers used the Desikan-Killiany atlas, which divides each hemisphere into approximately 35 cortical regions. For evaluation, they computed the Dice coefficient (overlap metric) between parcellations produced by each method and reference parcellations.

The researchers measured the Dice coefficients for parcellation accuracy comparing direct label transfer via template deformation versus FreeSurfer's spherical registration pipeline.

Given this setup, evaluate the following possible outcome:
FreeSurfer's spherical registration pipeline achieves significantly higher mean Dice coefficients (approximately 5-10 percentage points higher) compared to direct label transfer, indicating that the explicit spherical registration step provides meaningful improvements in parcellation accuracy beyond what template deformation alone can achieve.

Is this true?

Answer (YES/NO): YES